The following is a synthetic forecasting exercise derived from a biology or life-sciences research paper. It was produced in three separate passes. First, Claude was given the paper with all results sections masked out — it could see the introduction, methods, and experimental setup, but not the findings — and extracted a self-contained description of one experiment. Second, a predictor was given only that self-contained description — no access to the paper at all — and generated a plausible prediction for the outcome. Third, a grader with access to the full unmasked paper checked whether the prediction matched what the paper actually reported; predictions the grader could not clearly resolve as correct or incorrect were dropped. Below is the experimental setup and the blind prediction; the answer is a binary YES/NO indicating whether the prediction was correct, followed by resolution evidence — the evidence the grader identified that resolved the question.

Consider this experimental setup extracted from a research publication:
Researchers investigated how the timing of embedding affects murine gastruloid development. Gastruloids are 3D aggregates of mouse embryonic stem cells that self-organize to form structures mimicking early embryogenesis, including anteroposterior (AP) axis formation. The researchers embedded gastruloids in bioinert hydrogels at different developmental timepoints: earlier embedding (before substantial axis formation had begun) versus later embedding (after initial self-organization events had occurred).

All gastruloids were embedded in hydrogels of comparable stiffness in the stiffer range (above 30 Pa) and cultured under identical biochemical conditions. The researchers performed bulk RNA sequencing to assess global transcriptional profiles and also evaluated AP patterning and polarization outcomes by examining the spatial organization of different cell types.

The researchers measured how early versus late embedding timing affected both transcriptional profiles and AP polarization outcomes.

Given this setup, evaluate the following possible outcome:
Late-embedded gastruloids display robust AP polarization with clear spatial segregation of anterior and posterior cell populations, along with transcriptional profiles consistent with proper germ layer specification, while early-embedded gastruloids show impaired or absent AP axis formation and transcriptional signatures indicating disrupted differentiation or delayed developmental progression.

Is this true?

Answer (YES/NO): NO